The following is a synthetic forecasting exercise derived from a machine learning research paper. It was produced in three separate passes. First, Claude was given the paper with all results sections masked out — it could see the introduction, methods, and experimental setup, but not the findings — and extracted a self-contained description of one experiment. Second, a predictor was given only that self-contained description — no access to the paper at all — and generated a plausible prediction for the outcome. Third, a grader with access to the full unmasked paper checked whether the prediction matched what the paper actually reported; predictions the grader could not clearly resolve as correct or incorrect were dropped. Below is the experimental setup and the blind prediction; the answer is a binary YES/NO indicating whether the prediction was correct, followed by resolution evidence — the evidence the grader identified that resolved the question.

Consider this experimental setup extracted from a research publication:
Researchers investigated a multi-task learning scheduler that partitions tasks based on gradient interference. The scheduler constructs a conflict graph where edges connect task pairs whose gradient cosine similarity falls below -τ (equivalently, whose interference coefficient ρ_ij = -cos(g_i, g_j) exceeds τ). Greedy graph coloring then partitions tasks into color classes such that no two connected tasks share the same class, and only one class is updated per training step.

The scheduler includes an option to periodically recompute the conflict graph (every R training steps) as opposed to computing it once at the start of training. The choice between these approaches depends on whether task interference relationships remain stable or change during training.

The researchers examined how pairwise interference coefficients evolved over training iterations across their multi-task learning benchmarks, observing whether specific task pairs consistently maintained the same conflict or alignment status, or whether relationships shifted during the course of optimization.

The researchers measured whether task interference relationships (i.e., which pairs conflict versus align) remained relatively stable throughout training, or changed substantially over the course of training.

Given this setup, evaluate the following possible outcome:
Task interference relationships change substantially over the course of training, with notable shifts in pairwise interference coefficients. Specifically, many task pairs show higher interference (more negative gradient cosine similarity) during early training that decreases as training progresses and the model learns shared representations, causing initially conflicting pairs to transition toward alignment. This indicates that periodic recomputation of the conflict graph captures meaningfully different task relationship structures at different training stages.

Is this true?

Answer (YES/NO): NO